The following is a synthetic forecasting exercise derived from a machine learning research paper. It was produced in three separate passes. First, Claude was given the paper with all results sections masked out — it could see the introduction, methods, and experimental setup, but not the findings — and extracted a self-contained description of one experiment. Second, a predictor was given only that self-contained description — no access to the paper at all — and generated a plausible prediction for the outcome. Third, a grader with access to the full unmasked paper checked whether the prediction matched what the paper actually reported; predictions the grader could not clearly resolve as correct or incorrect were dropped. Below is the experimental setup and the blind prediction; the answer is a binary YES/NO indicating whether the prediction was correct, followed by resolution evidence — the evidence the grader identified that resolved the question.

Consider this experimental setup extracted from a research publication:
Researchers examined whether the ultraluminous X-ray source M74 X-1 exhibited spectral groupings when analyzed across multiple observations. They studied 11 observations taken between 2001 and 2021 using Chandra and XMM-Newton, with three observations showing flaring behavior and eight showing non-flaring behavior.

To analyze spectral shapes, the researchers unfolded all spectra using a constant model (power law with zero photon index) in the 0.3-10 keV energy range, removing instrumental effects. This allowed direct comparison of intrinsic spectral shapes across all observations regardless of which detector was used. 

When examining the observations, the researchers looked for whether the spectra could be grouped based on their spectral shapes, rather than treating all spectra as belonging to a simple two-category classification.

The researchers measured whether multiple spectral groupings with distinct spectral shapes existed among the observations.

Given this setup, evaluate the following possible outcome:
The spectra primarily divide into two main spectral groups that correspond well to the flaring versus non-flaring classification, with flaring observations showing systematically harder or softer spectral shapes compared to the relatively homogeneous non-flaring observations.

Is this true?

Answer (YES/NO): NO